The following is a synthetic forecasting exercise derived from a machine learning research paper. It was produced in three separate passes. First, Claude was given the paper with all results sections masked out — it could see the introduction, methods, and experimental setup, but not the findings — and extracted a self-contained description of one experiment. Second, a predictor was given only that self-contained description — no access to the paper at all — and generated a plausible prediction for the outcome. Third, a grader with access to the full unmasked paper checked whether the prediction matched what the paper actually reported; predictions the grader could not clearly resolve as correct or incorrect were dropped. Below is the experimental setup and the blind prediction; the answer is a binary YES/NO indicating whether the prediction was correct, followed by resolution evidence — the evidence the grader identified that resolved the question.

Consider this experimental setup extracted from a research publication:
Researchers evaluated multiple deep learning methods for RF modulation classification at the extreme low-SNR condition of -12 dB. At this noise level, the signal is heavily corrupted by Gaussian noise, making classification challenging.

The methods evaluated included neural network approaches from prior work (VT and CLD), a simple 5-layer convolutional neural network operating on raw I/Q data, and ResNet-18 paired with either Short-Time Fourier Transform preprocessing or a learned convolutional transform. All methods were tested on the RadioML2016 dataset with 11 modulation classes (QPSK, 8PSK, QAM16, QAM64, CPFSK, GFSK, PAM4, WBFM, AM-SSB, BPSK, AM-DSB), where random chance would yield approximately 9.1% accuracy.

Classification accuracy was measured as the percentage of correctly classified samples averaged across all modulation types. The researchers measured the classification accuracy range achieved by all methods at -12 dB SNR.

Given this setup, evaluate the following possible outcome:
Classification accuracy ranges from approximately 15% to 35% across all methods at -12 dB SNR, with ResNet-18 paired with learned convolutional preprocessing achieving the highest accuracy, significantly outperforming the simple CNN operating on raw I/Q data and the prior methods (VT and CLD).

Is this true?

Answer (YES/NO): NO